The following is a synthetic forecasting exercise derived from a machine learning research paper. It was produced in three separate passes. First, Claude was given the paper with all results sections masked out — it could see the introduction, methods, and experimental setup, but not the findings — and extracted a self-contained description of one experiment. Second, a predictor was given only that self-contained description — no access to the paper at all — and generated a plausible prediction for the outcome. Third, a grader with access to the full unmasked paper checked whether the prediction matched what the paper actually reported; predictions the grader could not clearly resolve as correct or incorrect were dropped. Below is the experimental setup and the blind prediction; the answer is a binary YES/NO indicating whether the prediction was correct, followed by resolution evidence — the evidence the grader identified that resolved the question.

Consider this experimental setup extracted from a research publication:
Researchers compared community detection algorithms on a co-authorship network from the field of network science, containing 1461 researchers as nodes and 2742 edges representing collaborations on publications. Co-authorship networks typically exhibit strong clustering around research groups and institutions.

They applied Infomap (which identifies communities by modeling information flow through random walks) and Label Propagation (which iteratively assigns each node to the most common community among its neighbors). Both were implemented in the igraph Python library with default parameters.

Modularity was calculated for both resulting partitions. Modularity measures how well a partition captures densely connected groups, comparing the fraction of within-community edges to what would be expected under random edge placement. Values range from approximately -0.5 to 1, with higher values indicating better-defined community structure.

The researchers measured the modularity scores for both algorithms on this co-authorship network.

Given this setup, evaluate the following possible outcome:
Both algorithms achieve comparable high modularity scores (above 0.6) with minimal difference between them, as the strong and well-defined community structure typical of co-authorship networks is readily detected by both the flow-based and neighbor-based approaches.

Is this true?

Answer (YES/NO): YES